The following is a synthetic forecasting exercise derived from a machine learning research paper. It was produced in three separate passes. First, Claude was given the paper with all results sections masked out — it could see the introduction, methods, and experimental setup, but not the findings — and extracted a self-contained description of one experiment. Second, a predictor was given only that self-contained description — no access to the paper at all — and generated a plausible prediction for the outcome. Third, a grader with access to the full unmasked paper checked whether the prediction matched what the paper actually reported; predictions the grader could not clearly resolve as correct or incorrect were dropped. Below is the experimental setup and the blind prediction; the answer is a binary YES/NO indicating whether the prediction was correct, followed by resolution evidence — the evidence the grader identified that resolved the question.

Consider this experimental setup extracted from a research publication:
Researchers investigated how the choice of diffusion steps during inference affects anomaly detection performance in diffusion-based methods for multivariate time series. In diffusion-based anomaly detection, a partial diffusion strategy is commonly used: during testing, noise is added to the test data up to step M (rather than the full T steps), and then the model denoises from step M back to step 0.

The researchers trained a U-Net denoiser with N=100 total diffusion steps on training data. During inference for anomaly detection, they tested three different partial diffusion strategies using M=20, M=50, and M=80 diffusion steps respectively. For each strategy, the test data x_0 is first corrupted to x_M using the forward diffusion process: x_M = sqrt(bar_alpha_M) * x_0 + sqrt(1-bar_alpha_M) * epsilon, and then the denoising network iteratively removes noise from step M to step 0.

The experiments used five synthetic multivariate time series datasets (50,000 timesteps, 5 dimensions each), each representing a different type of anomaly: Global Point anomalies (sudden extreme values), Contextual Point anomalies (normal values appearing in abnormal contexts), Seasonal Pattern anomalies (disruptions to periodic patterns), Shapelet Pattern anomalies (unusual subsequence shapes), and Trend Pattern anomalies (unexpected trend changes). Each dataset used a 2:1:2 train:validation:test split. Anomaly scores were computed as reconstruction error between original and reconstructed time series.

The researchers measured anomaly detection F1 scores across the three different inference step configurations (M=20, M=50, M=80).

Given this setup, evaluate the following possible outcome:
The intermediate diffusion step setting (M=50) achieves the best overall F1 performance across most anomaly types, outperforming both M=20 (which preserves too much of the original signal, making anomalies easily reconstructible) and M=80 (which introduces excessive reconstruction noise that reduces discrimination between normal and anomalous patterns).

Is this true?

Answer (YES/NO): NO